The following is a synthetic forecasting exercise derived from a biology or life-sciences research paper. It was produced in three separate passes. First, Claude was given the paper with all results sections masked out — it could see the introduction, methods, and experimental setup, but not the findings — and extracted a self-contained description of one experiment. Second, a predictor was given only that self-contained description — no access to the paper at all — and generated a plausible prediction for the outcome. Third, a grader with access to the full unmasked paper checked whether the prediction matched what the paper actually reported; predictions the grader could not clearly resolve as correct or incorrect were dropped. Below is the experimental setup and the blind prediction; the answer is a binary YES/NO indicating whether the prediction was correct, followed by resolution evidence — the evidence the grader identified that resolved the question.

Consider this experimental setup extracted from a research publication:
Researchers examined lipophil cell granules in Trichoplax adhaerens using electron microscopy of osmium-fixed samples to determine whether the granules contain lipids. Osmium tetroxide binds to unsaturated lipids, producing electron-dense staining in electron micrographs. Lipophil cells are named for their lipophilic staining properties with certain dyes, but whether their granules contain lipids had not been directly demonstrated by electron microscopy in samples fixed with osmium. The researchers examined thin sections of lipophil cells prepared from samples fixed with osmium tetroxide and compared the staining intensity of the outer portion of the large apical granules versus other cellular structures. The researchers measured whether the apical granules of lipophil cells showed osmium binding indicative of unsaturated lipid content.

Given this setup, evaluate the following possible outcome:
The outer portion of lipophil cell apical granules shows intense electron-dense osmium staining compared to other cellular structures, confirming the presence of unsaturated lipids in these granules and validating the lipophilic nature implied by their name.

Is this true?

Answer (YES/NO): YES